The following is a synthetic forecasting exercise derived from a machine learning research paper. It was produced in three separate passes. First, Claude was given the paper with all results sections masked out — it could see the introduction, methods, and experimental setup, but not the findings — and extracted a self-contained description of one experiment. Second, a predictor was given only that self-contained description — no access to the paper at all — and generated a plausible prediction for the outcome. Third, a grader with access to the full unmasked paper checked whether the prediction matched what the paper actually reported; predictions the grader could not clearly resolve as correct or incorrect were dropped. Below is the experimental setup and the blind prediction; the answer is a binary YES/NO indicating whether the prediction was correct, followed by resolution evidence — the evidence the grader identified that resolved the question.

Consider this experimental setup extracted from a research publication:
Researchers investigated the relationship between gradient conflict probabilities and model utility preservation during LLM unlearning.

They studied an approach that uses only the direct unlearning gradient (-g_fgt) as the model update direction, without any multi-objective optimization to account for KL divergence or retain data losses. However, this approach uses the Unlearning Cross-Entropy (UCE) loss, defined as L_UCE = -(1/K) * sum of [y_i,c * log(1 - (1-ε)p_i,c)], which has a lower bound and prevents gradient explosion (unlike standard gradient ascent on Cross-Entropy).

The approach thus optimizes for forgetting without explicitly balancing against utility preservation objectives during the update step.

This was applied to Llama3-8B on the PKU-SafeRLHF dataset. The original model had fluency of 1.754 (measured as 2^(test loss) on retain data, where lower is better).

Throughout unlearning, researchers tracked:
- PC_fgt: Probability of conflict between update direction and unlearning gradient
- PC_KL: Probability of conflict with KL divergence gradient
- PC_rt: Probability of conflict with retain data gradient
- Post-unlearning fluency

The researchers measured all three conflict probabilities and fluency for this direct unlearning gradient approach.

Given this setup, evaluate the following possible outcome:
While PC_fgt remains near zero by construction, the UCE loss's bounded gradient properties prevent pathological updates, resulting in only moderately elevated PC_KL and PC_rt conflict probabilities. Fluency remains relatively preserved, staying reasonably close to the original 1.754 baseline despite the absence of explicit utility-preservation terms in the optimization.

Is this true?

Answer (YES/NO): NO